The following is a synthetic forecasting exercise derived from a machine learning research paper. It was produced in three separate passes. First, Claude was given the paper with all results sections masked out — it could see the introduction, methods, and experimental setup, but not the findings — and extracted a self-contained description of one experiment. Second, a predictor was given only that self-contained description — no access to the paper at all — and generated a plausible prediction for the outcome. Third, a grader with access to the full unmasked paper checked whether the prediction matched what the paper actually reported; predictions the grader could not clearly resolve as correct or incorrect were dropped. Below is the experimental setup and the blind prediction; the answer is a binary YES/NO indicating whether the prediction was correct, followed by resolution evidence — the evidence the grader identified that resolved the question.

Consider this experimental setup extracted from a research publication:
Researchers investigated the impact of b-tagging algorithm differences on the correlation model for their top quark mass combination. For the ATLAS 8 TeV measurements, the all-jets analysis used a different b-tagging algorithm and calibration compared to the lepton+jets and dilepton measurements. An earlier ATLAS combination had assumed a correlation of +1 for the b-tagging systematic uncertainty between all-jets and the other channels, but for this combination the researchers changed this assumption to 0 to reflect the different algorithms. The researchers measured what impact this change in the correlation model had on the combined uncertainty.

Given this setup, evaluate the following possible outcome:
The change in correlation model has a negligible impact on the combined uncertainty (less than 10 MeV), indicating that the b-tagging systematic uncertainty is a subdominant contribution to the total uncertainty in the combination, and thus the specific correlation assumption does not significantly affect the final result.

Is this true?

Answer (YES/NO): YES